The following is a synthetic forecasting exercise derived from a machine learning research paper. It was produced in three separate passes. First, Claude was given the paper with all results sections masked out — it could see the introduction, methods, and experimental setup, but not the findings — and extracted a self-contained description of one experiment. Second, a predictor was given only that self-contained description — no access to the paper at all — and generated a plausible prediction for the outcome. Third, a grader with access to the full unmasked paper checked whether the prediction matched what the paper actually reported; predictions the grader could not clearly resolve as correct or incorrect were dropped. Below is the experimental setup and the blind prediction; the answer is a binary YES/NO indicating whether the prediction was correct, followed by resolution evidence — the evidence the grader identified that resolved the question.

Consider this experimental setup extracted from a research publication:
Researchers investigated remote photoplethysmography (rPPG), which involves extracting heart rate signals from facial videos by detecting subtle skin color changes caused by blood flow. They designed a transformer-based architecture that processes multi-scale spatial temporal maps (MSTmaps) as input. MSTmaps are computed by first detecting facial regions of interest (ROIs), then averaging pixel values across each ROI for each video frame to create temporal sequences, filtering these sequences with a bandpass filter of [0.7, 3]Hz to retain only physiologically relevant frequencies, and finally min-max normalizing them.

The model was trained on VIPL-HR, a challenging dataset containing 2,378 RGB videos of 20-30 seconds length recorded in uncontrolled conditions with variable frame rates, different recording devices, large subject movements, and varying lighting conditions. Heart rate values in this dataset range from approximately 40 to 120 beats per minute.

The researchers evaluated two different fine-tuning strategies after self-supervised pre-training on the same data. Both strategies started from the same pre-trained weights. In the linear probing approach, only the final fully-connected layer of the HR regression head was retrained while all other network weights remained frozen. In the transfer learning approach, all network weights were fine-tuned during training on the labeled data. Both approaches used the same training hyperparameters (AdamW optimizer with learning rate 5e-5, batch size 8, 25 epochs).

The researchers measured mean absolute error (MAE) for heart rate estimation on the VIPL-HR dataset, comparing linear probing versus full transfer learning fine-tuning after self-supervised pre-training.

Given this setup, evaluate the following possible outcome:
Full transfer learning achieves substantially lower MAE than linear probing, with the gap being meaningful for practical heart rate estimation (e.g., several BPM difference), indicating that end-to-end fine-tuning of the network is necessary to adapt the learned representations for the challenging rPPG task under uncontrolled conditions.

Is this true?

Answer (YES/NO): YES